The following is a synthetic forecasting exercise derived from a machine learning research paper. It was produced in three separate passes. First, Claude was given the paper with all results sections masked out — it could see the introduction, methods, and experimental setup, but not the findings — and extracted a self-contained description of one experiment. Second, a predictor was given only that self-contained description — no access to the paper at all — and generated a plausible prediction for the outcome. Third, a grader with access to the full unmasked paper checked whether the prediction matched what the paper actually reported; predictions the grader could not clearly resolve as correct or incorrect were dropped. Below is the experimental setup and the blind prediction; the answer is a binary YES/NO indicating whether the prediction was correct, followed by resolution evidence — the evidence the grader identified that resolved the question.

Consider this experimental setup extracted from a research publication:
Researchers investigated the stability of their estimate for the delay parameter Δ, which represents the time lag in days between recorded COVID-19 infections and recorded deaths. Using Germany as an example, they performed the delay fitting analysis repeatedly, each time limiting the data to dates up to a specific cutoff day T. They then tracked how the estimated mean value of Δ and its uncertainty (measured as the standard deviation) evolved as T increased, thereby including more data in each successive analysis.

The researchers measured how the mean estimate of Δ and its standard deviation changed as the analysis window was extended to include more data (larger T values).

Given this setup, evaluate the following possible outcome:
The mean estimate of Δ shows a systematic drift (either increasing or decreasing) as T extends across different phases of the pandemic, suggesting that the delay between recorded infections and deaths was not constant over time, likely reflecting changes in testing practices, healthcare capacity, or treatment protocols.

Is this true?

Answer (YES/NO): NO